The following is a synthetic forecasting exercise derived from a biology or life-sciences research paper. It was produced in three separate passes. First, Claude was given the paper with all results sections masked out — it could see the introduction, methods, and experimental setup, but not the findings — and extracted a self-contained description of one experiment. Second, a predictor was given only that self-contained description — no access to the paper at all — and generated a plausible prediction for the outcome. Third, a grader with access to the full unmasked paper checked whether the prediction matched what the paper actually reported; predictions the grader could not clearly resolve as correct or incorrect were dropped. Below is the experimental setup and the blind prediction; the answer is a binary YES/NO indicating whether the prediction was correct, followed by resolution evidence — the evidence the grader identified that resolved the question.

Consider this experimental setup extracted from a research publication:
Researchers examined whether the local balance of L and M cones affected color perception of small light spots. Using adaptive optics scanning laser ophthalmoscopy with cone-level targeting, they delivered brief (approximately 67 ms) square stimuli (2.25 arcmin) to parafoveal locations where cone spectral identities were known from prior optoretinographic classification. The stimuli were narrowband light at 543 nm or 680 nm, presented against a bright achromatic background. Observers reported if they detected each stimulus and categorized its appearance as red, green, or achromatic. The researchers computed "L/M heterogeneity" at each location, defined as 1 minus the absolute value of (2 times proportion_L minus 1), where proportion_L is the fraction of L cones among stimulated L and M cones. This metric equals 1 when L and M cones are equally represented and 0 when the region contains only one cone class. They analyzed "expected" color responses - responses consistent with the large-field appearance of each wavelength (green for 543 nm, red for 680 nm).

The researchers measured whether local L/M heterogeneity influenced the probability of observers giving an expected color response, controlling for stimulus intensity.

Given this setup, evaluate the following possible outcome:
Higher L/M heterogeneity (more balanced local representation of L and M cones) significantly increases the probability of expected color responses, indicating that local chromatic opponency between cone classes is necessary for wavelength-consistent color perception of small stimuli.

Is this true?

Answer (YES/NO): YES